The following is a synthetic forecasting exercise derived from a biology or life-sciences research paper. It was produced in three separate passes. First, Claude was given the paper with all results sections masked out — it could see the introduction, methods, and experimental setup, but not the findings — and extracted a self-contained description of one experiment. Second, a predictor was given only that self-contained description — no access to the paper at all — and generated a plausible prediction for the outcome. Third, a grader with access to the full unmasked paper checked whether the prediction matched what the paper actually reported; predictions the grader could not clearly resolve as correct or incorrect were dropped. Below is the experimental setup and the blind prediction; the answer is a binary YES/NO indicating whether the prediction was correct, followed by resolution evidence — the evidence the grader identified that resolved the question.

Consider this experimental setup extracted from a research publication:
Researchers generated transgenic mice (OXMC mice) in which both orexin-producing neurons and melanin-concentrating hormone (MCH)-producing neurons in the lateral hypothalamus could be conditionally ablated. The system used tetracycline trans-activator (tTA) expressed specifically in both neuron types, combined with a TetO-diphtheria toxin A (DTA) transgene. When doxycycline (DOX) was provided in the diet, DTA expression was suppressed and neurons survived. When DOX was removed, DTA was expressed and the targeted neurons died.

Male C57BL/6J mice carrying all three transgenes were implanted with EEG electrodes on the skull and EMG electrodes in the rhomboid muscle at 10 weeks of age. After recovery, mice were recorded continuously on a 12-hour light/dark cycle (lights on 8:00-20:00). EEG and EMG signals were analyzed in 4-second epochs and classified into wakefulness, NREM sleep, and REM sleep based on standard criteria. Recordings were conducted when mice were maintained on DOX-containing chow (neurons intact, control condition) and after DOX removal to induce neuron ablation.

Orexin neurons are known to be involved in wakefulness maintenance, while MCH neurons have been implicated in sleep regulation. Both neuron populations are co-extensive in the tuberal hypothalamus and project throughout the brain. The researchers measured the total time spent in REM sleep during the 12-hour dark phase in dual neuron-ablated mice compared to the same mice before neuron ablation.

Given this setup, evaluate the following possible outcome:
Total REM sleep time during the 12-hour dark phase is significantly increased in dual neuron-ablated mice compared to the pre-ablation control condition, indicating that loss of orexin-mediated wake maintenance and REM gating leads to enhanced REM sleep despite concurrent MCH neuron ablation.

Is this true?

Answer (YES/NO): NO